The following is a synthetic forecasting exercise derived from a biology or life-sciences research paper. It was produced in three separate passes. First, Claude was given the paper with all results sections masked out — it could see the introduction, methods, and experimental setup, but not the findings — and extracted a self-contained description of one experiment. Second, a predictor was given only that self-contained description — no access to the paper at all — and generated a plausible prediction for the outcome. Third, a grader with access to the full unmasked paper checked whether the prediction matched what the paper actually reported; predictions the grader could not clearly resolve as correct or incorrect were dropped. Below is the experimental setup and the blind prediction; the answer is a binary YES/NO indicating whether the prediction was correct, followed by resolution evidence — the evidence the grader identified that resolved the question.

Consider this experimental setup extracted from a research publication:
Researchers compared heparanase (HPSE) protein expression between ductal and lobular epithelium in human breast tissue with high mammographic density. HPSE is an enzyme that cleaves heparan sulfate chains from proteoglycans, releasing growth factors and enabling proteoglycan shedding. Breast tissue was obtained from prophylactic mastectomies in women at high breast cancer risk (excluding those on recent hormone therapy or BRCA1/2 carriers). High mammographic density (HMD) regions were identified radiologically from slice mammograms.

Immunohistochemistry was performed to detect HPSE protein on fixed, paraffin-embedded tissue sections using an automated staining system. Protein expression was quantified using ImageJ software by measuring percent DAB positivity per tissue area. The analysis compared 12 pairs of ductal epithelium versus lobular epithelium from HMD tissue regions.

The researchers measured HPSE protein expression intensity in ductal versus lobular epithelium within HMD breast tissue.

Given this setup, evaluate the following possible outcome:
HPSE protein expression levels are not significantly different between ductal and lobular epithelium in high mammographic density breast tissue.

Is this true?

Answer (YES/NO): NO